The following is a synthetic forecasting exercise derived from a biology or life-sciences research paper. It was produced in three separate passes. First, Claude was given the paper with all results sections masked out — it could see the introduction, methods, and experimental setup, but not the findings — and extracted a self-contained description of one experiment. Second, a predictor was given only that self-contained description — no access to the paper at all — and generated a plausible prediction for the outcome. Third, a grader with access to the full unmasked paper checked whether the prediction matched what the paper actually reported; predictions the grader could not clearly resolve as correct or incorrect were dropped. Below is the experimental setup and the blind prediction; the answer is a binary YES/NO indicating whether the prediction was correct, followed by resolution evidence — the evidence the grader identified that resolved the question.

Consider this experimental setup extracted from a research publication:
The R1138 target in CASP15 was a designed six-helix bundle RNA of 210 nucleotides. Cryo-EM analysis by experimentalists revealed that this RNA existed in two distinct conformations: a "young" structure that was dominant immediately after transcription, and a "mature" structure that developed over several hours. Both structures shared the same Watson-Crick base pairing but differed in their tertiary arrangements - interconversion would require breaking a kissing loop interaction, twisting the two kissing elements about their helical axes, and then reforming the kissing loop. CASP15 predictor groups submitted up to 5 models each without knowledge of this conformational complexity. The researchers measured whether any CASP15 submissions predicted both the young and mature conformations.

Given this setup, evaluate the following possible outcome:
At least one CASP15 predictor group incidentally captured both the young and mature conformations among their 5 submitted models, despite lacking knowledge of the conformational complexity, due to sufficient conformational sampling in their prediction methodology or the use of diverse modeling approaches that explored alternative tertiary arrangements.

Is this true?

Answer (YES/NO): NO